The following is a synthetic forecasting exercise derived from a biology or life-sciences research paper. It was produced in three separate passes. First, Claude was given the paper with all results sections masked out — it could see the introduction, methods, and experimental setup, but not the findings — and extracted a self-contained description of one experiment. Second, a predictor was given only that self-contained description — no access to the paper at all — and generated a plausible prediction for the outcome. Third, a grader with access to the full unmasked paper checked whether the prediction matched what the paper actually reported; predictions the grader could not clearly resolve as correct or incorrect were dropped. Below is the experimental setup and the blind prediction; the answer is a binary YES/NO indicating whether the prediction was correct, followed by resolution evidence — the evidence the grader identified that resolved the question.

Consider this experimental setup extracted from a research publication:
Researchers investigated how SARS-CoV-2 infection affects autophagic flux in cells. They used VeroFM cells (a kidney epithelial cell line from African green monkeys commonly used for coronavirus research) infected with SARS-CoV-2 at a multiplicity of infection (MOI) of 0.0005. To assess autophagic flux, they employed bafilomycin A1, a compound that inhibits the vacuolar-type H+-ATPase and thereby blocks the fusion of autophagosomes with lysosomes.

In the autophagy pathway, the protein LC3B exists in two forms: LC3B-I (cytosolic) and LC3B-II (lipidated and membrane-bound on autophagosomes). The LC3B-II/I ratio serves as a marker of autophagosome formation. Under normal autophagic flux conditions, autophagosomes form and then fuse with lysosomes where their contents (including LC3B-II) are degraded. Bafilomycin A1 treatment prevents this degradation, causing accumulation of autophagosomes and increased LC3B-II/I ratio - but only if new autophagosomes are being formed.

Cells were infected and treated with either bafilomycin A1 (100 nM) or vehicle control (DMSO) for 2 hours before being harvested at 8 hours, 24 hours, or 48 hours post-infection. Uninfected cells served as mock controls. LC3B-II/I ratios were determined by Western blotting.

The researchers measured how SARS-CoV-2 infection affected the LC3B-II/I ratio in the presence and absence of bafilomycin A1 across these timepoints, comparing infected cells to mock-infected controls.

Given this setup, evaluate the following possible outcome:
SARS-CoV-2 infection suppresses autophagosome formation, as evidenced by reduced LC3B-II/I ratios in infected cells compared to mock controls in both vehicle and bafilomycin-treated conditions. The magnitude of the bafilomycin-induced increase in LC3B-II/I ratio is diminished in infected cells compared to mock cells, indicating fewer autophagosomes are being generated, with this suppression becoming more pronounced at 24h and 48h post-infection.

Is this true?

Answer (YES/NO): NO